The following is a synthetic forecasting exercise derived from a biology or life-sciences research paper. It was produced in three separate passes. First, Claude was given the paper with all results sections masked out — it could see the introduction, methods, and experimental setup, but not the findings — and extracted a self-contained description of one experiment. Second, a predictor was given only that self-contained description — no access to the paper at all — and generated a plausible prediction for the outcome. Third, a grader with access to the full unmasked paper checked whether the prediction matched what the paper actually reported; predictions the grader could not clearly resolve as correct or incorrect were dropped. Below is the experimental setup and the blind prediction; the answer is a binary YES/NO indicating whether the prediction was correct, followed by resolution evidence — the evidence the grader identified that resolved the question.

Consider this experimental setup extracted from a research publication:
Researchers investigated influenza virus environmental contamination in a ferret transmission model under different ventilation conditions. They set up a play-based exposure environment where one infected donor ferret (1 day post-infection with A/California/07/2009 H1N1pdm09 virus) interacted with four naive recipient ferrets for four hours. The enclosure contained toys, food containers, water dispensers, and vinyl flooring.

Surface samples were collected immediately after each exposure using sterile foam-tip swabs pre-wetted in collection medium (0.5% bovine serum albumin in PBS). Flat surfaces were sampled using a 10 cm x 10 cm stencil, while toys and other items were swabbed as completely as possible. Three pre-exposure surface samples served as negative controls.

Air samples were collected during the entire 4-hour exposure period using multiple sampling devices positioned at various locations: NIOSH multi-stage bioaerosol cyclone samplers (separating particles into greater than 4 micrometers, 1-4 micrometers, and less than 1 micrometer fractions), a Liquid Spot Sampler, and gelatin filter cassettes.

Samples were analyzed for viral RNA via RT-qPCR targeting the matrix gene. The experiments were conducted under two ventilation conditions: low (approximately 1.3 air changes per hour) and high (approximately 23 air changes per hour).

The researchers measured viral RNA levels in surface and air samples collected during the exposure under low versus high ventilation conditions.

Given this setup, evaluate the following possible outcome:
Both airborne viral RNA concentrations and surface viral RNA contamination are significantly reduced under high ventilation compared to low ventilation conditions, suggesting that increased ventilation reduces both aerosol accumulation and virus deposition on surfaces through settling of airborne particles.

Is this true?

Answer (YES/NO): NO